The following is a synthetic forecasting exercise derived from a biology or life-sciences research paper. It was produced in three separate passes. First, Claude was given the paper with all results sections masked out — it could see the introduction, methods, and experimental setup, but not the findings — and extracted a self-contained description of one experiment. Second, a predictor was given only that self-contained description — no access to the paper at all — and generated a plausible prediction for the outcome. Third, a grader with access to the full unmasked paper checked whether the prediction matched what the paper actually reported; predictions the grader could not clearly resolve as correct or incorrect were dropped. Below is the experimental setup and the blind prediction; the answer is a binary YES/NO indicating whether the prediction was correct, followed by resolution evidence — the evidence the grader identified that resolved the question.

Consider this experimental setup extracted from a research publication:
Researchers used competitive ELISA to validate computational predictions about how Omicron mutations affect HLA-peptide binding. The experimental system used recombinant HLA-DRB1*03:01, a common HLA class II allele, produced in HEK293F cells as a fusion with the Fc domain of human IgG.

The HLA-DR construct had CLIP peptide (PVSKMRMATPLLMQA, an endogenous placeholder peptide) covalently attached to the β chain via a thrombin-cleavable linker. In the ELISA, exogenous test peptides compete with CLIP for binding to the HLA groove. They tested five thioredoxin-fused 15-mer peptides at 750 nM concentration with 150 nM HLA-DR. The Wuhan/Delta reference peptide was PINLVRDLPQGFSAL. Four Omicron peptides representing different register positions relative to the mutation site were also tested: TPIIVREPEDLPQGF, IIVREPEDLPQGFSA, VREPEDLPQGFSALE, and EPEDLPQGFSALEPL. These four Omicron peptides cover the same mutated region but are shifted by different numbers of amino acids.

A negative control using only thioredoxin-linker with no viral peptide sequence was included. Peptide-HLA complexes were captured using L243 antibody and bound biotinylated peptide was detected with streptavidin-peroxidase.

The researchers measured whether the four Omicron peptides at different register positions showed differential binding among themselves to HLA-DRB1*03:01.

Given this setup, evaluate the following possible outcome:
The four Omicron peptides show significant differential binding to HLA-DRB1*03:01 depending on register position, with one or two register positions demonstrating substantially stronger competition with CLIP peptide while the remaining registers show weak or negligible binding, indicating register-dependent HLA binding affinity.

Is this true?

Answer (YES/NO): NO